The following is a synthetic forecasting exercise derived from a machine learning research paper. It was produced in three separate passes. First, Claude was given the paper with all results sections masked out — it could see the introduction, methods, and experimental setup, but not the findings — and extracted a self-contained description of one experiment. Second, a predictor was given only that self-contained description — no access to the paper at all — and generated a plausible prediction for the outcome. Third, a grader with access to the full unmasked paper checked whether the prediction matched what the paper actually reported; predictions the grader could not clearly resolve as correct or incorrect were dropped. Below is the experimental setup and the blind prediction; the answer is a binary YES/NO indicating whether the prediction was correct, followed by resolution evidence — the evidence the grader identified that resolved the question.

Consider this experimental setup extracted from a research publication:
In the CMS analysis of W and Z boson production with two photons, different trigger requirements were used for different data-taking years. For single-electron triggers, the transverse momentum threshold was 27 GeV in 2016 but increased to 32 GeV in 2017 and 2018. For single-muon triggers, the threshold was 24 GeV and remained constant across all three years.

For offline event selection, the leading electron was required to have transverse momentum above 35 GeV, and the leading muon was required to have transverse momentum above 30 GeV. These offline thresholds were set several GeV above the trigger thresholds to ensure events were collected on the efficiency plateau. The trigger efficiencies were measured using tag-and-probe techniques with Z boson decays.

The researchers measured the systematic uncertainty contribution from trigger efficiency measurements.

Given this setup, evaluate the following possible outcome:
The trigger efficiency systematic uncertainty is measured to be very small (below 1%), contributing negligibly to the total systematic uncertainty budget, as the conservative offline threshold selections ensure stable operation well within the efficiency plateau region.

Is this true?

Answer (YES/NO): YES